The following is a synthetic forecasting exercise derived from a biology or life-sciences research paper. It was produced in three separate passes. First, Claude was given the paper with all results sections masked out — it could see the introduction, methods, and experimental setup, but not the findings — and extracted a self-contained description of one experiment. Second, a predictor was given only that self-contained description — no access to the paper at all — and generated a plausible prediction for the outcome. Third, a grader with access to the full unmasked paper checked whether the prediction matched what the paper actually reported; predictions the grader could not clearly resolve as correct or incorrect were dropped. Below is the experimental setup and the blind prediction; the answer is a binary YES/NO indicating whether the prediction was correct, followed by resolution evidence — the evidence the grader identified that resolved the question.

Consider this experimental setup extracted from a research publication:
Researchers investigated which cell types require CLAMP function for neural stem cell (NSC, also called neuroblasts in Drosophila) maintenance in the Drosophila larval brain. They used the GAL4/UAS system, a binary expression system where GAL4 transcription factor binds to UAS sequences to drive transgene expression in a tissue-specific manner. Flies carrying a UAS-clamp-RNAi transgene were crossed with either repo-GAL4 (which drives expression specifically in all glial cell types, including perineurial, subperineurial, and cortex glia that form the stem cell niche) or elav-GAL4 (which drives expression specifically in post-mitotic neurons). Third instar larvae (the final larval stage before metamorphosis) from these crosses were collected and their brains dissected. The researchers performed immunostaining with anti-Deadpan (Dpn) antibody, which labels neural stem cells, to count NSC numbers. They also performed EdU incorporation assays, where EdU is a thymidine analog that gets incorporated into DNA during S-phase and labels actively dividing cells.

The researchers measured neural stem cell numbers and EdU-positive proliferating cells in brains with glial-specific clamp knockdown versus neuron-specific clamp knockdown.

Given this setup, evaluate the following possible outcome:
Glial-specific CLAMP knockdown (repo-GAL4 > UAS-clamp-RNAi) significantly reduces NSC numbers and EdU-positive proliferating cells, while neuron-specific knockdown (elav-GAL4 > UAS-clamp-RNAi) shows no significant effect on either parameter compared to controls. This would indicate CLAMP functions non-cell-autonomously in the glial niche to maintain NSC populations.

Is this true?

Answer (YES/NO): NO